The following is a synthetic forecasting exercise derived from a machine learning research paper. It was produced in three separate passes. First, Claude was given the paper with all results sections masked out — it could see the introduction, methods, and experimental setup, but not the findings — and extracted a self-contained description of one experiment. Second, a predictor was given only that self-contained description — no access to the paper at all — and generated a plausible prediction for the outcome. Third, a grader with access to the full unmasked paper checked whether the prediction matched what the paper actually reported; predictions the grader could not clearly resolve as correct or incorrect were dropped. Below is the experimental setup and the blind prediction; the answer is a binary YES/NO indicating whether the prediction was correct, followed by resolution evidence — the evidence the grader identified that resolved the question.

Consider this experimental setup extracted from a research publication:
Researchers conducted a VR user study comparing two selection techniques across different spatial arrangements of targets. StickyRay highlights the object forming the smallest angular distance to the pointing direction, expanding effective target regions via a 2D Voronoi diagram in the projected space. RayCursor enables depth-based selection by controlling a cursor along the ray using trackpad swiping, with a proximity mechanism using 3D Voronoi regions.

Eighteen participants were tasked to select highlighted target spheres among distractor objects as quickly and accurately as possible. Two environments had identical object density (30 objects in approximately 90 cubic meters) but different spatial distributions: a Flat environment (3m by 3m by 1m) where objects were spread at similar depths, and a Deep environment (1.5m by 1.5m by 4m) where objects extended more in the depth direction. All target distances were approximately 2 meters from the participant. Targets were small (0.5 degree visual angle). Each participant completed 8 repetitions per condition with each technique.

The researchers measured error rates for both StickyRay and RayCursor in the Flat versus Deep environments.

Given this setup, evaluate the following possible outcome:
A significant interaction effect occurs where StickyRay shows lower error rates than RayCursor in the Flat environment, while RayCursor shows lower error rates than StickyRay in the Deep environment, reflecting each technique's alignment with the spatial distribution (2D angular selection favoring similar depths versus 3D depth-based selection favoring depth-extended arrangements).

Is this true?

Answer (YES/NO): NO